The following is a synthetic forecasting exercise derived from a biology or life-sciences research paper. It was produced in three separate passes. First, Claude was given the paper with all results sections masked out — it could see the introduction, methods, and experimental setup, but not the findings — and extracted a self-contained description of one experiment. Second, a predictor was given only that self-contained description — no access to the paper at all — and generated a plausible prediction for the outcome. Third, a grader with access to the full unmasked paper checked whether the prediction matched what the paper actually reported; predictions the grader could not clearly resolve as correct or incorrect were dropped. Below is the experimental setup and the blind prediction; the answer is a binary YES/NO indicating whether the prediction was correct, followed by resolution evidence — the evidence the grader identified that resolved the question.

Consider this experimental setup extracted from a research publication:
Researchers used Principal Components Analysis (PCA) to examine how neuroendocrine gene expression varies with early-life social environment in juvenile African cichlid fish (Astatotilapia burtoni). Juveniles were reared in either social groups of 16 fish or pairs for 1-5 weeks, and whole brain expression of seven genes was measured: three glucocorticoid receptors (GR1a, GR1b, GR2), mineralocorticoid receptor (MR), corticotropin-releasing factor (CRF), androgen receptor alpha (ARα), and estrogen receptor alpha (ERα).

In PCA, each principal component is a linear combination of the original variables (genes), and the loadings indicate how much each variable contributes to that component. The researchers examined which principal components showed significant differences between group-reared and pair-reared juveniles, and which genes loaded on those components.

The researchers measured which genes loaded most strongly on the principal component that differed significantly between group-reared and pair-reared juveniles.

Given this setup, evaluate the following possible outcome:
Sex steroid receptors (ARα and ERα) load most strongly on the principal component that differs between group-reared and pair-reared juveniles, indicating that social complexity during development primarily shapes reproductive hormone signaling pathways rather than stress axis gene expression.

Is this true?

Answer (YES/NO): NO